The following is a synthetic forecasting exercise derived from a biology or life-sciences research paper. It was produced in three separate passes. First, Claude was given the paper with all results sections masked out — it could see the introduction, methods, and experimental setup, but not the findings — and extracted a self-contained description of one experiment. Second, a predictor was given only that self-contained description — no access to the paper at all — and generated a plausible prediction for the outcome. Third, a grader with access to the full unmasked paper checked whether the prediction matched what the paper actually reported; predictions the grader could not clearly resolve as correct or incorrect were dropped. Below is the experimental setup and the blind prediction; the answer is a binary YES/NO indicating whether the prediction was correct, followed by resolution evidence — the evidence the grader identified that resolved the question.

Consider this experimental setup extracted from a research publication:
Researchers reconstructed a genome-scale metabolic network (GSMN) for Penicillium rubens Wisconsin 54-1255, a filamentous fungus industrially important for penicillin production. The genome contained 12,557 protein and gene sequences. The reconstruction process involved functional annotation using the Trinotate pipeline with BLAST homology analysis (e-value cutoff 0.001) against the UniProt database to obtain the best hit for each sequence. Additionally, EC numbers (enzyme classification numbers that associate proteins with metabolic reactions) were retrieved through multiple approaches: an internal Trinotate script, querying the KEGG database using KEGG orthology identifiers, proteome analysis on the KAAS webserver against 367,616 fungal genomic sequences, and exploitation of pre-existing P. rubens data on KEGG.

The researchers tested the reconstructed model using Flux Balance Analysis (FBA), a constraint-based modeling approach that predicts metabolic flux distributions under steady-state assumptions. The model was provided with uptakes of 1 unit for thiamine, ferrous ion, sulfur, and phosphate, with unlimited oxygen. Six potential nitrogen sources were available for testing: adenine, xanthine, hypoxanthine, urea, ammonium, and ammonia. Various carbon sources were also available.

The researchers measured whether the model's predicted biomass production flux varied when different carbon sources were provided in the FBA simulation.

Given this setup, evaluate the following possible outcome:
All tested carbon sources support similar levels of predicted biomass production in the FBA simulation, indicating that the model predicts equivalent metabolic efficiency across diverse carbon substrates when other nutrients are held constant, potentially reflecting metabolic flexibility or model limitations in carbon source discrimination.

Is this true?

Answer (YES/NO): YES